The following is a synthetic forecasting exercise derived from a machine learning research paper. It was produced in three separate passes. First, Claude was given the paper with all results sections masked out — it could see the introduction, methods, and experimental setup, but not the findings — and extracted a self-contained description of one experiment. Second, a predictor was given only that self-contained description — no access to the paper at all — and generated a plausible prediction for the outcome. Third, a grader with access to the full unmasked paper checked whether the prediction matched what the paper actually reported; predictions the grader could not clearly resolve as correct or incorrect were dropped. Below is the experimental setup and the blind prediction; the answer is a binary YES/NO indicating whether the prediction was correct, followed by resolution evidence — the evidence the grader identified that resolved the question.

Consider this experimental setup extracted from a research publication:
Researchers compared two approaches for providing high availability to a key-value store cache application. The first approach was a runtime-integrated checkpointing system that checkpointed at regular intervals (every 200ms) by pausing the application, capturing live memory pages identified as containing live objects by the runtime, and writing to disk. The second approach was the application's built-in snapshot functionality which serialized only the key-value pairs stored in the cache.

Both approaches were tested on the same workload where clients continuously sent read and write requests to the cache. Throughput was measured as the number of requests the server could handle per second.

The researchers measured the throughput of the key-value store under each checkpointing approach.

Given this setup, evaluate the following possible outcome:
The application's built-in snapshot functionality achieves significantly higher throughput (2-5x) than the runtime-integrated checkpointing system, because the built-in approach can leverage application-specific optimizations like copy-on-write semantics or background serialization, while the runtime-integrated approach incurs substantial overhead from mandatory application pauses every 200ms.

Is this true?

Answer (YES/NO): NO